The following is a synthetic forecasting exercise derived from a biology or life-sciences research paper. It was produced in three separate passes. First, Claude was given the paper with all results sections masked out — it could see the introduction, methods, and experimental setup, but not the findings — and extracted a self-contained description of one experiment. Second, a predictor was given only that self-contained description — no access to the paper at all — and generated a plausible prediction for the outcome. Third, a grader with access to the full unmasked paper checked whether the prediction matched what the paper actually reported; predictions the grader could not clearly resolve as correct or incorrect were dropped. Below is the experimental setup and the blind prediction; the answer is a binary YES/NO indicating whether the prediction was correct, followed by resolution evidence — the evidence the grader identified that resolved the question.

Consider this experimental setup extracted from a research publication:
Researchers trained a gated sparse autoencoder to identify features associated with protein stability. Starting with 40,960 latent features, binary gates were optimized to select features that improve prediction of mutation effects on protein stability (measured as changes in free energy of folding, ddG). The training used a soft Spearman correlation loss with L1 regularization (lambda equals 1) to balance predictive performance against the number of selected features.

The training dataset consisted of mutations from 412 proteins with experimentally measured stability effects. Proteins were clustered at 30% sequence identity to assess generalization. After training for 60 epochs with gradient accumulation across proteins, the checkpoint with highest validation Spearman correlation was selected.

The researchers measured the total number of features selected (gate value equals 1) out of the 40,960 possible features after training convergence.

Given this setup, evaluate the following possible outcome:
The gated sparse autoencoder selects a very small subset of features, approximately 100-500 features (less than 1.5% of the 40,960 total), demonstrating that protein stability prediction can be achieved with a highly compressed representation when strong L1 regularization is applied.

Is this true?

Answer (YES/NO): NO